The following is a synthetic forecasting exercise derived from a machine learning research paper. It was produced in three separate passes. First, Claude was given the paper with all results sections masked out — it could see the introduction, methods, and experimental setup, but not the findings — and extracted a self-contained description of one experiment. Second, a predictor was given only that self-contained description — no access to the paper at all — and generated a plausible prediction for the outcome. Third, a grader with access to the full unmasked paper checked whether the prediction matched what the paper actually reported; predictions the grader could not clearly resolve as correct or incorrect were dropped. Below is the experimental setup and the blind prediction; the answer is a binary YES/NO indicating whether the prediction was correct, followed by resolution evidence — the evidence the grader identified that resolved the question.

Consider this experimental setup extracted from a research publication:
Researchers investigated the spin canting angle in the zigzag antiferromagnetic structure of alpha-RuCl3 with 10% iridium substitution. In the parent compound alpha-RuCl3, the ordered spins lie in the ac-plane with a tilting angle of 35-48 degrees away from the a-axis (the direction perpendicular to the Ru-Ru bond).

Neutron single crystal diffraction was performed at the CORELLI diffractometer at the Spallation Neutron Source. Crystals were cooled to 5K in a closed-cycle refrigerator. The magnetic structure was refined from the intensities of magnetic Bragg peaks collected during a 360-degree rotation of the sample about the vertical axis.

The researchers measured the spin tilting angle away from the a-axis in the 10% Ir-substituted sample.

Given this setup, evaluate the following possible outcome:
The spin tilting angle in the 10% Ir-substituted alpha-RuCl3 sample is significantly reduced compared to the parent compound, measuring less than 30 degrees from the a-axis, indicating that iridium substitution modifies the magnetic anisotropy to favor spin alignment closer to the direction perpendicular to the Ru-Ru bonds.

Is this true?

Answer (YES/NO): YES